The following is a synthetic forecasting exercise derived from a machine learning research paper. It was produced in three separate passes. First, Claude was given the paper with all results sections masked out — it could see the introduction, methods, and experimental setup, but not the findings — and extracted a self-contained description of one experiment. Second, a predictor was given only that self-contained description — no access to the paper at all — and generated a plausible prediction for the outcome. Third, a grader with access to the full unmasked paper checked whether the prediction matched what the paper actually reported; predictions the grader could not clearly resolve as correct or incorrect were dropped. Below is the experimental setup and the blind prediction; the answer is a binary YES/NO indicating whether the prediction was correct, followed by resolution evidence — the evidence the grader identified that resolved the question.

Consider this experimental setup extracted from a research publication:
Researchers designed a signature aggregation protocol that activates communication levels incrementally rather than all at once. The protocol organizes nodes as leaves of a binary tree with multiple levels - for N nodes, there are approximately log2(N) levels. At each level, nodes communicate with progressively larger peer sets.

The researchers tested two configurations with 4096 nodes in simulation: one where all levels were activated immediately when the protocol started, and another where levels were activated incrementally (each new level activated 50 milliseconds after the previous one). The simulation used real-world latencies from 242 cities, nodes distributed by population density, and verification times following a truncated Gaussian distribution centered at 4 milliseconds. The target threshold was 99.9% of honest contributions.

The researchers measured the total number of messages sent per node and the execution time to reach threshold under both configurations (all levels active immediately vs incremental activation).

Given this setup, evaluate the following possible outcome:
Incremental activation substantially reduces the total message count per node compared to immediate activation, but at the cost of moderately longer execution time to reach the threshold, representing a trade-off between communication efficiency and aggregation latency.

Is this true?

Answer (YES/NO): NO